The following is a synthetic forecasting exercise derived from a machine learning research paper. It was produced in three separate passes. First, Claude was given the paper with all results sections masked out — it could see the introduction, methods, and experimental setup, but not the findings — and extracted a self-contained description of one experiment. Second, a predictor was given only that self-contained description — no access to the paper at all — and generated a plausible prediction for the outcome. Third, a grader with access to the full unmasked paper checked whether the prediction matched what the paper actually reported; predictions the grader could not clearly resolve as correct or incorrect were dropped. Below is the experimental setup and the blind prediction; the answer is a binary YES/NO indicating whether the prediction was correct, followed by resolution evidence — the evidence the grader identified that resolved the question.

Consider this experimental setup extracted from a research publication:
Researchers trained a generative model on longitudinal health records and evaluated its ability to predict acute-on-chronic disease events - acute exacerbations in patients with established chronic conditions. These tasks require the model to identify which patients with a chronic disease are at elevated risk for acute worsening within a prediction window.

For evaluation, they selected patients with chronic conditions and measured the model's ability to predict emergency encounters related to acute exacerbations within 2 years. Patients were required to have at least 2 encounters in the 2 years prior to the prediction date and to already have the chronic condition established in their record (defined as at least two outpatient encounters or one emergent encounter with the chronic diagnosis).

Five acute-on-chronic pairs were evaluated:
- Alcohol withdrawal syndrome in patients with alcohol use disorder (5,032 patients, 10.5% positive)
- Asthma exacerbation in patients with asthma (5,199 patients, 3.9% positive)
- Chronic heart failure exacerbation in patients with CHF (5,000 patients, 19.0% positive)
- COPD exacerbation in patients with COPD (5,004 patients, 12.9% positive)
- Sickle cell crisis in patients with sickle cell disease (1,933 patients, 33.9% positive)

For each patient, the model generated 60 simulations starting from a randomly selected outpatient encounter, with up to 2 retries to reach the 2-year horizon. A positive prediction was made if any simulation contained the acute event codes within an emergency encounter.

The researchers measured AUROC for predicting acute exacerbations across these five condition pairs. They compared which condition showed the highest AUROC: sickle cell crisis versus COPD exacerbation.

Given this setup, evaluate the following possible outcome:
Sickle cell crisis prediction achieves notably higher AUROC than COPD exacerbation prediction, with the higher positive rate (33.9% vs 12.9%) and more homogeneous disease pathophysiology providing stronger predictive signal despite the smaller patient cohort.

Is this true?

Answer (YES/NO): YES